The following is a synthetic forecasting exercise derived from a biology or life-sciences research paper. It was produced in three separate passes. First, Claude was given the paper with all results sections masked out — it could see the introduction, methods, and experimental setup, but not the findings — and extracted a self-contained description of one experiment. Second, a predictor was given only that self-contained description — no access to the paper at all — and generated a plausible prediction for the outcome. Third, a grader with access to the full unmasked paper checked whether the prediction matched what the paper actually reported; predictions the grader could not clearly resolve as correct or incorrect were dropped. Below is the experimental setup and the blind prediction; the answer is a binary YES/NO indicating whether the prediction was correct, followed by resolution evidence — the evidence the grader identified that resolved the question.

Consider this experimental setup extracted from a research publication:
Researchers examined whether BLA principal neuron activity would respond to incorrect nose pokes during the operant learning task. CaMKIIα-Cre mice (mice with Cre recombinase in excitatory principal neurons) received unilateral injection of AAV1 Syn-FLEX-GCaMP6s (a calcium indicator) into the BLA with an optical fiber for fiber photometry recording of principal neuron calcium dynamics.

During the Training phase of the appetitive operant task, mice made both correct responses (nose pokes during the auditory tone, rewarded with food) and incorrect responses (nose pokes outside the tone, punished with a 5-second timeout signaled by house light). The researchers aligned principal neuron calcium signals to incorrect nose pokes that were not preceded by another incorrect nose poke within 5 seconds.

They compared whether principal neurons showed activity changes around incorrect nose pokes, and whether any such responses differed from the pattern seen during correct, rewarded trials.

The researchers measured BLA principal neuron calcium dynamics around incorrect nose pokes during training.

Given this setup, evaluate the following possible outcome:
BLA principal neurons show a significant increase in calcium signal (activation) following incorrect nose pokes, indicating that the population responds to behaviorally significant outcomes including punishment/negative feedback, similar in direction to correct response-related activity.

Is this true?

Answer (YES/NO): NO